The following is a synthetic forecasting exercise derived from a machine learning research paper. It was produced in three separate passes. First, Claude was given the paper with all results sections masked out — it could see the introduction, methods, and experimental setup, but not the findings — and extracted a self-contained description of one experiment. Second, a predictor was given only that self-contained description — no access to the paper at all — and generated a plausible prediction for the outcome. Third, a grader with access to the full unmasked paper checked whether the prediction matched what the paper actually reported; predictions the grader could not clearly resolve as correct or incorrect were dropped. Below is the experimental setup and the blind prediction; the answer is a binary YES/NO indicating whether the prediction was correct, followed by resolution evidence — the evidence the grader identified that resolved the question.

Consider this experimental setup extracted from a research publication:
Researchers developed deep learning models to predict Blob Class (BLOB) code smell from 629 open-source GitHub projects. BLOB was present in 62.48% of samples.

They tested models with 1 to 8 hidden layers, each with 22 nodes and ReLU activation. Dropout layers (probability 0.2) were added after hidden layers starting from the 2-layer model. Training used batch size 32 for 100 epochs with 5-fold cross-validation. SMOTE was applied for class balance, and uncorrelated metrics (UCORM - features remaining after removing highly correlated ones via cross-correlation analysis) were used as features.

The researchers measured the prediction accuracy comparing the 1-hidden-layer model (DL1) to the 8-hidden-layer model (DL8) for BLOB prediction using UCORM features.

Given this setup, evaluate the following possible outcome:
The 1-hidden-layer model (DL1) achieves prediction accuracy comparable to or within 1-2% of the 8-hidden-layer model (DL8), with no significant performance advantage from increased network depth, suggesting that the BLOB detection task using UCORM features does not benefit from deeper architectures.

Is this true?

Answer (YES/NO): NO